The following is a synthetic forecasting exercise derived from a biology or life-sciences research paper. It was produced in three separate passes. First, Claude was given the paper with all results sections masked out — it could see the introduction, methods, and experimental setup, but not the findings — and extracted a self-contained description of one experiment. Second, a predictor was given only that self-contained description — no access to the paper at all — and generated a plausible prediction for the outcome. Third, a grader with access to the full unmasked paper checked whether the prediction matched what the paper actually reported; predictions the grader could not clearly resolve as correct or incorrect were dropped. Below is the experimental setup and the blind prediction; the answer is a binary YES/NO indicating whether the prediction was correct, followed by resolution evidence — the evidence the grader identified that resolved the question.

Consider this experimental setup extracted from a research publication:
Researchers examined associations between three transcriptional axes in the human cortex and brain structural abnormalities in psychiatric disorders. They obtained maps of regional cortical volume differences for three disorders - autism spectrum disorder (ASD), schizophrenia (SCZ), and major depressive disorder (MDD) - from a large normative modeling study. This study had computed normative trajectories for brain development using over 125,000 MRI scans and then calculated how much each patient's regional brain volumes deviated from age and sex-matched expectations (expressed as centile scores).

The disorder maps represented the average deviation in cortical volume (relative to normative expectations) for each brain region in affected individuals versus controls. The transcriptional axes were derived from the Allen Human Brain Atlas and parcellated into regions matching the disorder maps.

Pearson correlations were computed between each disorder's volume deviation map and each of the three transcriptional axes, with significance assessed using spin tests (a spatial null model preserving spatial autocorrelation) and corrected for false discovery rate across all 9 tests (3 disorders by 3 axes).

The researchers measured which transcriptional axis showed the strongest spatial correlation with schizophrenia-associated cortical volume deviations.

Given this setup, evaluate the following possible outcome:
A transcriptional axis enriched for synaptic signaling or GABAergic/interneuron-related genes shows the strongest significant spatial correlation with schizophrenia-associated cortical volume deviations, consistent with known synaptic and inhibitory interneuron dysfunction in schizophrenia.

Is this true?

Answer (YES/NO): NO